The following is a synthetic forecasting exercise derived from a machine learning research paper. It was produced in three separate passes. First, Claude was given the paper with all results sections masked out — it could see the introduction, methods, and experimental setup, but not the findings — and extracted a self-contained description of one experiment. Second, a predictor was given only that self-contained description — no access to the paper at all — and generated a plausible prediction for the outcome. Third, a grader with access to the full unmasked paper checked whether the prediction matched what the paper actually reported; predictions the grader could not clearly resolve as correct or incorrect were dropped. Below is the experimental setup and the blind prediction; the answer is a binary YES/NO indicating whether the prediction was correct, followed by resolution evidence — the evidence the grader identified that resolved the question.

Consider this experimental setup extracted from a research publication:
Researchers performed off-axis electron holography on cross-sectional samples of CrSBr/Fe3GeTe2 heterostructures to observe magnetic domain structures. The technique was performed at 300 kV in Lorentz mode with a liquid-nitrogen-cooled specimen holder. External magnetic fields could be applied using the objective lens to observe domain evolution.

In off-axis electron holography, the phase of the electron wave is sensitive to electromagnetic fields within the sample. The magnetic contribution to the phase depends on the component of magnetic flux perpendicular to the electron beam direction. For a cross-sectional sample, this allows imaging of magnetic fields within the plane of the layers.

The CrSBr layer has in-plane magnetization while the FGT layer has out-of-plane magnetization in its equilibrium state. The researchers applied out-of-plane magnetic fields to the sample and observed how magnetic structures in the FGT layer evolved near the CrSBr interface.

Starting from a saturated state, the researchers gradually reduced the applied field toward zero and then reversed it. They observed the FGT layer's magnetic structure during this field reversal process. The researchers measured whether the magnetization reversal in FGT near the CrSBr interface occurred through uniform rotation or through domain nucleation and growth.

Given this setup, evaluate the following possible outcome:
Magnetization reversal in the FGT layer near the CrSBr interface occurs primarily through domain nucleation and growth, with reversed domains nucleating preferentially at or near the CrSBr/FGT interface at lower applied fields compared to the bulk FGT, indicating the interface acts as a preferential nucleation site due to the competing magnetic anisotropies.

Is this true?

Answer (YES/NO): NO